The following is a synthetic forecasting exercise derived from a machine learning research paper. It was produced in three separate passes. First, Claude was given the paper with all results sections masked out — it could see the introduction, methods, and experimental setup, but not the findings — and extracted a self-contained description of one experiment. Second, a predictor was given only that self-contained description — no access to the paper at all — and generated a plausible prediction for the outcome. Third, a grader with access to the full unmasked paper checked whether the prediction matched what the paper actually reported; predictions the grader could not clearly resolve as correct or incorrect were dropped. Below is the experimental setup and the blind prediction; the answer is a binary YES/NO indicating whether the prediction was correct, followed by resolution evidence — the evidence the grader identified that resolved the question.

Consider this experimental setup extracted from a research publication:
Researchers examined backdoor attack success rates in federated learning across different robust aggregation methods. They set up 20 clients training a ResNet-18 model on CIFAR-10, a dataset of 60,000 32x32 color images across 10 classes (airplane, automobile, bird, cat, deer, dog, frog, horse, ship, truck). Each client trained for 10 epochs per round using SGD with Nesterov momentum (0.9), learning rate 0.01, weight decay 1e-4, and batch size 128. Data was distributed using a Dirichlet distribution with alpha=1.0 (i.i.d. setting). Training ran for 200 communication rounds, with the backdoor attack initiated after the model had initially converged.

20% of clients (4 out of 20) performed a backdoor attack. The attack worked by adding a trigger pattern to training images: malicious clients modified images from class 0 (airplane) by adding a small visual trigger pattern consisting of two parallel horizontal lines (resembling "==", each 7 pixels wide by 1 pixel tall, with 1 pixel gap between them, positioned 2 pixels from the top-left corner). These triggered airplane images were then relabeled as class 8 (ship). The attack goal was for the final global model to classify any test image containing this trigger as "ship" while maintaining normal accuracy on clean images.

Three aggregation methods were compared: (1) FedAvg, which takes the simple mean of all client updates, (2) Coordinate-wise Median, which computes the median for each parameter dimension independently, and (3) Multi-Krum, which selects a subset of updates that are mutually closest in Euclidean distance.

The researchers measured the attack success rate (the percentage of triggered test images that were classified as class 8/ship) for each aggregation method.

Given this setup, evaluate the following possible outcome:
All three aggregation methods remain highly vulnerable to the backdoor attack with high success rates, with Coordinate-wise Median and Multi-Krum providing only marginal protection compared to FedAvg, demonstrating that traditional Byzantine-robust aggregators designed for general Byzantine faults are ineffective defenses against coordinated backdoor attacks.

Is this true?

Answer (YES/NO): NO